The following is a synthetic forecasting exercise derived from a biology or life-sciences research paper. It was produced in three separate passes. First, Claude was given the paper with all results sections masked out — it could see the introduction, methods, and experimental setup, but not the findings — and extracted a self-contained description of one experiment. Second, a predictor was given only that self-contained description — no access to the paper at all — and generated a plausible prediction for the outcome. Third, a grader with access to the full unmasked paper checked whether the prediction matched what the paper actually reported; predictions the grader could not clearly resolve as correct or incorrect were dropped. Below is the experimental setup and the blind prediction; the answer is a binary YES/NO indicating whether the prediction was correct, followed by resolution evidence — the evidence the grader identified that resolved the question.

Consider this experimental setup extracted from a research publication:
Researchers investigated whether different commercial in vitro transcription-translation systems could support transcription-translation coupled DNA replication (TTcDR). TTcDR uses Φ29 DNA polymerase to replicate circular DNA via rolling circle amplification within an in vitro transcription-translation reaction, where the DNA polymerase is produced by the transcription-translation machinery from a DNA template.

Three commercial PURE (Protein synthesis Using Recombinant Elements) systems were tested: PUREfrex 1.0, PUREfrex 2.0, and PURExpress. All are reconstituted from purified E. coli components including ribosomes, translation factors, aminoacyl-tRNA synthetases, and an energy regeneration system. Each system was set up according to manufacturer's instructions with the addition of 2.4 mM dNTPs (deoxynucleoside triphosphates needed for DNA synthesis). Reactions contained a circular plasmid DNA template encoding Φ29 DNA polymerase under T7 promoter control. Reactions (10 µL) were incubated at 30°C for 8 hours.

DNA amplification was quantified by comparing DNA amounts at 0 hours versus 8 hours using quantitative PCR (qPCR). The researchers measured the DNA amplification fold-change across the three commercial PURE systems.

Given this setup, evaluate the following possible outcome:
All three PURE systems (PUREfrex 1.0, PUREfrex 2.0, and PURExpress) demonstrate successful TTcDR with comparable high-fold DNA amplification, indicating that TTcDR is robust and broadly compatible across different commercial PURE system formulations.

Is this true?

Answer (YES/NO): NO